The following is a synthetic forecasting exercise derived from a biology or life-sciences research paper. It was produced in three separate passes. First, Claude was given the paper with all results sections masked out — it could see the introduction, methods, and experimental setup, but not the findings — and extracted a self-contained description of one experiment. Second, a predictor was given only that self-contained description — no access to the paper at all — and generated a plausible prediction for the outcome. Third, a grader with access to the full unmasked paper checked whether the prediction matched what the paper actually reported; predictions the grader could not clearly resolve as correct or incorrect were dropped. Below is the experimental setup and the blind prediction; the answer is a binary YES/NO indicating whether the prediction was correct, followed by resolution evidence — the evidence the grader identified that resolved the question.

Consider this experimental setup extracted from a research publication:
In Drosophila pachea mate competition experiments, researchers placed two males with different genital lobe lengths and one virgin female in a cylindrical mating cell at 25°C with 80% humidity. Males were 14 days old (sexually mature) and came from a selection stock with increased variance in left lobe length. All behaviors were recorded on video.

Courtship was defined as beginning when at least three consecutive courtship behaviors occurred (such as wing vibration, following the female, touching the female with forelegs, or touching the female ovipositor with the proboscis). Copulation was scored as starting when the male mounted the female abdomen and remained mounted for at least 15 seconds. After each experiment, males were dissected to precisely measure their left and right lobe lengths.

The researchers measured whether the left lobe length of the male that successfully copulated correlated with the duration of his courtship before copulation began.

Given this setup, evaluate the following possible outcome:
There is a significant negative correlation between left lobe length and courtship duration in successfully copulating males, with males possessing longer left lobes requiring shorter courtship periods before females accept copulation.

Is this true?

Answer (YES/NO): NO